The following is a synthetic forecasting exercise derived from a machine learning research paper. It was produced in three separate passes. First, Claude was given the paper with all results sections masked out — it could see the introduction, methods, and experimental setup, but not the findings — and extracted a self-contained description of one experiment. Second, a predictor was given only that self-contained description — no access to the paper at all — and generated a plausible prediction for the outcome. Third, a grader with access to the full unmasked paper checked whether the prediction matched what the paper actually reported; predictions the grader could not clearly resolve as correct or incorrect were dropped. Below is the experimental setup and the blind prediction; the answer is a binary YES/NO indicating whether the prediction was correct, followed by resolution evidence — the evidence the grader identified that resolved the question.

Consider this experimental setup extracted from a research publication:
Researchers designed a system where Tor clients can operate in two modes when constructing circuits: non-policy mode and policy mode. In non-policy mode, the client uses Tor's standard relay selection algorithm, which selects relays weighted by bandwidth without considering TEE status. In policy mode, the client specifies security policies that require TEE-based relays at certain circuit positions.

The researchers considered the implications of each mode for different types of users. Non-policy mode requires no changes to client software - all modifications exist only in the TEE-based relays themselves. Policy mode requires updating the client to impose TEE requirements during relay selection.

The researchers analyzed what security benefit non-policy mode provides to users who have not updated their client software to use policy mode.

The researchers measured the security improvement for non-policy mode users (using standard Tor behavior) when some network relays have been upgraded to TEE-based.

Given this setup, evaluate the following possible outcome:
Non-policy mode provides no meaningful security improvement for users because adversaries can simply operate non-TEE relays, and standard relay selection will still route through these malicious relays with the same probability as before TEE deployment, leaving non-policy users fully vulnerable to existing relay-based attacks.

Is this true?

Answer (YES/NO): NO